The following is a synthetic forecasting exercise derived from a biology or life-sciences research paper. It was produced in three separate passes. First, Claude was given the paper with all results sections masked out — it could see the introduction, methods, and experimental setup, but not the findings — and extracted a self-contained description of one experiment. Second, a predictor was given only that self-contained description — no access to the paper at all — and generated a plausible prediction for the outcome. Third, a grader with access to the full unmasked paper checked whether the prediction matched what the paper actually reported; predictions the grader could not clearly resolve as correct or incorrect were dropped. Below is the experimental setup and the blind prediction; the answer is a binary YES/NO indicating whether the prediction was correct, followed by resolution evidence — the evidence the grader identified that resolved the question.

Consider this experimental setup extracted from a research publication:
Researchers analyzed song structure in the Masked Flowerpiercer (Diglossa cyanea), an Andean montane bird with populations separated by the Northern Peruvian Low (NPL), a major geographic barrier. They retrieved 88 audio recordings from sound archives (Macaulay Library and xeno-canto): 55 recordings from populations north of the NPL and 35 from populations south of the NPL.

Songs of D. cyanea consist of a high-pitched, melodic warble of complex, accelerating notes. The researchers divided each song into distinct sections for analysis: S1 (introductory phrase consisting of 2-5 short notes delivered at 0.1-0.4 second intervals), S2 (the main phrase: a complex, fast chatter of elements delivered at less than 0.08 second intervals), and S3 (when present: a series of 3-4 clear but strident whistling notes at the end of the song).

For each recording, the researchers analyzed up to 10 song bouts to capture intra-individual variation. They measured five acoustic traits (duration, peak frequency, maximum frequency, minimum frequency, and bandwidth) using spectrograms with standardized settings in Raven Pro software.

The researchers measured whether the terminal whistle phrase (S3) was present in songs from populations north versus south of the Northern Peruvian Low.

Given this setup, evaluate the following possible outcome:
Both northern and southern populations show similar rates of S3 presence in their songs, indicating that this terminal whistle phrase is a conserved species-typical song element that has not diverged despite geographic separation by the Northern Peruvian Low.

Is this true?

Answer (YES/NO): NO